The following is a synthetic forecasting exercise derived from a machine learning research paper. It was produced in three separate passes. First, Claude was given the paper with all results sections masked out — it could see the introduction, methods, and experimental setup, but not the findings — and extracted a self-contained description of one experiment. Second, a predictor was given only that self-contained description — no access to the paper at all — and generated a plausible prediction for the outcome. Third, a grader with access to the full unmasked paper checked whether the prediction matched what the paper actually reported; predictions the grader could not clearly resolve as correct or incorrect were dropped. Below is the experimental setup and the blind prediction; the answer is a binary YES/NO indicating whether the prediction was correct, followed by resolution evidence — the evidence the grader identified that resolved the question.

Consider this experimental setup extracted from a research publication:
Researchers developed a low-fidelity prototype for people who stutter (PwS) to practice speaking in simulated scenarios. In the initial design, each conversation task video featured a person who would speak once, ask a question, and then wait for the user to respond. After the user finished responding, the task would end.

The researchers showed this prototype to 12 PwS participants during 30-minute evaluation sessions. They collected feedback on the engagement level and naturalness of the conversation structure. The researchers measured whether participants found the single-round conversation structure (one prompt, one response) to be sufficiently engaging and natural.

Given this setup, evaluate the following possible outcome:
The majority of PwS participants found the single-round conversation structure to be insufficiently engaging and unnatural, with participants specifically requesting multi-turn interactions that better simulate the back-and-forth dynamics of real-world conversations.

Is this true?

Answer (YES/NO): YES